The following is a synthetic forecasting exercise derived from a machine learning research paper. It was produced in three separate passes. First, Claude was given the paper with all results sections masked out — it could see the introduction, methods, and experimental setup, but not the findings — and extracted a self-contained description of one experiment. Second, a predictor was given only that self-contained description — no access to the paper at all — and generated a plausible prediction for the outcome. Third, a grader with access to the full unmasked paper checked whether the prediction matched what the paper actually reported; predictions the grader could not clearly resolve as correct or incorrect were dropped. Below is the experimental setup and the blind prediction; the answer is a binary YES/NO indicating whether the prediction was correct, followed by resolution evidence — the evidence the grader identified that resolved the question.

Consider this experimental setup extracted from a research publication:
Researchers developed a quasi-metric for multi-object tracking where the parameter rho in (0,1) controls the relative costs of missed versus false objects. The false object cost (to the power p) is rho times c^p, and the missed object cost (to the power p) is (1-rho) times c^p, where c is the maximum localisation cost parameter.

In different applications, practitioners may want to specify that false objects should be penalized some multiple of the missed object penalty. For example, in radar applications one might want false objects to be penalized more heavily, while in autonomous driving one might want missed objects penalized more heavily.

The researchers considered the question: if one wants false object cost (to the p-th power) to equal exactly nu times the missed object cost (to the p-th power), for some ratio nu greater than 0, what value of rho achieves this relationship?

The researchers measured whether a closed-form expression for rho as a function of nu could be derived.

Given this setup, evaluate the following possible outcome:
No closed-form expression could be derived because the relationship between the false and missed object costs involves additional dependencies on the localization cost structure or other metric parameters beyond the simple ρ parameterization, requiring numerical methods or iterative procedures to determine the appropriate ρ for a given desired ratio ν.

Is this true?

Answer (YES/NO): NO